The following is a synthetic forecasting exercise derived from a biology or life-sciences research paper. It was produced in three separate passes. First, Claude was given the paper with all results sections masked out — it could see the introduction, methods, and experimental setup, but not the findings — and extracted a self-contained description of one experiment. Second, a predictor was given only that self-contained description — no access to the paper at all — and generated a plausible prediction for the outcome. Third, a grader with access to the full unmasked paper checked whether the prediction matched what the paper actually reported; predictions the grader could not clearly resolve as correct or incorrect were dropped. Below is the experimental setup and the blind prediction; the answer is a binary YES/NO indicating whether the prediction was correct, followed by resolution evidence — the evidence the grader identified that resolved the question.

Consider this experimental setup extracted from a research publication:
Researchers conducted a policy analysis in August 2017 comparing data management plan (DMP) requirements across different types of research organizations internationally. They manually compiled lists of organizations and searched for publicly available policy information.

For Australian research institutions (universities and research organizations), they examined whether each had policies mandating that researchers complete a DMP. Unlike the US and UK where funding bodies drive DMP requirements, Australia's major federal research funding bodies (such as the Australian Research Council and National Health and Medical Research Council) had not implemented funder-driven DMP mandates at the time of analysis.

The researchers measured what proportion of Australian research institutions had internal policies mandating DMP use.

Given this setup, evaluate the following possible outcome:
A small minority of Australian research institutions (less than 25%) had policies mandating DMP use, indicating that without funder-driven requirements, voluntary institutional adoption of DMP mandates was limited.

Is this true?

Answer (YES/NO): NO